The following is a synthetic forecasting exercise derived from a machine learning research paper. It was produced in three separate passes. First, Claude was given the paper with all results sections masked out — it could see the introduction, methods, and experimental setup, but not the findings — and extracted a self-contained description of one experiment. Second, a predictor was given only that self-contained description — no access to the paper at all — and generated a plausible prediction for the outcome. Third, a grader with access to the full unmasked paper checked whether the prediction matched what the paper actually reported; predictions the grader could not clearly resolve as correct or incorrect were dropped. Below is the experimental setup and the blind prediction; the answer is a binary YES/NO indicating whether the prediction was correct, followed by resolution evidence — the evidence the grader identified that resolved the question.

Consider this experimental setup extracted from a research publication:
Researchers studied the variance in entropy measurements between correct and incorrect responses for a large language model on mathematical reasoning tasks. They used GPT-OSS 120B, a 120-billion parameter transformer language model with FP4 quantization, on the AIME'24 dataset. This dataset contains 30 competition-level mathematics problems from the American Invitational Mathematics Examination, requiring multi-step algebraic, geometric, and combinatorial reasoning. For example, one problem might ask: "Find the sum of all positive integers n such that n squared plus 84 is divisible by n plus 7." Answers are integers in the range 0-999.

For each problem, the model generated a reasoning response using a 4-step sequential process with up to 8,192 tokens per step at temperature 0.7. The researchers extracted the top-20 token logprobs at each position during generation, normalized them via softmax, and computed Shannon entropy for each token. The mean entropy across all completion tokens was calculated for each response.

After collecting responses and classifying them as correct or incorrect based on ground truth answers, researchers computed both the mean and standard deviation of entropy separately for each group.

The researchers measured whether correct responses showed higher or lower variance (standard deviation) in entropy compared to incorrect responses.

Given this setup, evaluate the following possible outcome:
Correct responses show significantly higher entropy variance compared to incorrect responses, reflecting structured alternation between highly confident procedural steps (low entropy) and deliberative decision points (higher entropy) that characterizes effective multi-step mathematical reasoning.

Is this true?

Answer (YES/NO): NO